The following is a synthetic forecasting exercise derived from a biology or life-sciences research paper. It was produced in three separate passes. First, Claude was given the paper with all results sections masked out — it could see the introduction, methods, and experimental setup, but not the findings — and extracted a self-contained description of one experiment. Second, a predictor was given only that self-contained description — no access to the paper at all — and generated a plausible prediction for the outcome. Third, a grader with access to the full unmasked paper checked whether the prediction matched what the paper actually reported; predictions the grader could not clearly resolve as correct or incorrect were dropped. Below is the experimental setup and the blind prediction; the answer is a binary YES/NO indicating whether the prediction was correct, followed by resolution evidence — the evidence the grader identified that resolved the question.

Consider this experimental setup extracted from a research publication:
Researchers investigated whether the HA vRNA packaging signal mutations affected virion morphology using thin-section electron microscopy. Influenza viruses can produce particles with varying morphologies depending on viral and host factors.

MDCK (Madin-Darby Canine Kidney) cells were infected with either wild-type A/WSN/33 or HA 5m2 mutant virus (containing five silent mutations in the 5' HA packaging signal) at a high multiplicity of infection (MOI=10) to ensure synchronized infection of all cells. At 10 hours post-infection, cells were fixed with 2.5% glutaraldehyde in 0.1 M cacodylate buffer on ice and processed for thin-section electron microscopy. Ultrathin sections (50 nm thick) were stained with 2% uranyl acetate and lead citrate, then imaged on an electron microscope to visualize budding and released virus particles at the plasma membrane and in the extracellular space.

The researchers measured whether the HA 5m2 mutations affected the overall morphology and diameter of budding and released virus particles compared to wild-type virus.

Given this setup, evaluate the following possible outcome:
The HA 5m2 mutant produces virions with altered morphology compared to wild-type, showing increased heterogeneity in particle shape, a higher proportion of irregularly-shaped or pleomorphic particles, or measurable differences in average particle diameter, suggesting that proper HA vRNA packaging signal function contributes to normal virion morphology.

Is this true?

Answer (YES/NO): NO